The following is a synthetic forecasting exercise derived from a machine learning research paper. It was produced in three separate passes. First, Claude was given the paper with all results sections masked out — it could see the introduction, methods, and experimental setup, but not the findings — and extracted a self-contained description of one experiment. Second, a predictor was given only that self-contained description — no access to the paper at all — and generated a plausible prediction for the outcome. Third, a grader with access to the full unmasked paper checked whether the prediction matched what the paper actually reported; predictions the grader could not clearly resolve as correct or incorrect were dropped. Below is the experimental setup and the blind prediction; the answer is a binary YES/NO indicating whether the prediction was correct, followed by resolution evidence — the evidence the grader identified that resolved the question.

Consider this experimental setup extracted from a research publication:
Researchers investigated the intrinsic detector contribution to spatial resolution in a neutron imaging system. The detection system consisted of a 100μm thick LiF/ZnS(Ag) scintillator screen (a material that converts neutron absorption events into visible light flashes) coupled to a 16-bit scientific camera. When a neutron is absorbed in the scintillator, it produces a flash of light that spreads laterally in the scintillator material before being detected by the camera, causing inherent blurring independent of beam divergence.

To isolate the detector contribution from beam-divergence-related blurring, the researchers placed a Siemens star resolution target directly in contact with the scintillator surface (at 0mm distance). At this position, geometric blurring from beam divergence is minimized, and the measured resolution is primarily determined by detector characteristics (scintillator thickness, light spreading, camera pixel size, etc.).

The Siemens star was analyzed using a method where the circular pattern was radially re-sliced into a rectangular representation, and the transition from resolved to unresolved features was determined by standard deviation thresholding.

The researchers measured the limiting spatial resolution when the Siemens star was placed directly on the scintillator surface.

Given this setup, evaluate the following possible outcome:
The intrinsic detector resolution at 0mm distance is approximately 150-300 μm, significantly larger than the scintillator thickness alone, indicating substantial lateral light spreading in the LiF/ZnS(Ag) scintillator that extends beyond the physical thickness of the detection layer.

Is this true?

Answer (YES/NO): NO